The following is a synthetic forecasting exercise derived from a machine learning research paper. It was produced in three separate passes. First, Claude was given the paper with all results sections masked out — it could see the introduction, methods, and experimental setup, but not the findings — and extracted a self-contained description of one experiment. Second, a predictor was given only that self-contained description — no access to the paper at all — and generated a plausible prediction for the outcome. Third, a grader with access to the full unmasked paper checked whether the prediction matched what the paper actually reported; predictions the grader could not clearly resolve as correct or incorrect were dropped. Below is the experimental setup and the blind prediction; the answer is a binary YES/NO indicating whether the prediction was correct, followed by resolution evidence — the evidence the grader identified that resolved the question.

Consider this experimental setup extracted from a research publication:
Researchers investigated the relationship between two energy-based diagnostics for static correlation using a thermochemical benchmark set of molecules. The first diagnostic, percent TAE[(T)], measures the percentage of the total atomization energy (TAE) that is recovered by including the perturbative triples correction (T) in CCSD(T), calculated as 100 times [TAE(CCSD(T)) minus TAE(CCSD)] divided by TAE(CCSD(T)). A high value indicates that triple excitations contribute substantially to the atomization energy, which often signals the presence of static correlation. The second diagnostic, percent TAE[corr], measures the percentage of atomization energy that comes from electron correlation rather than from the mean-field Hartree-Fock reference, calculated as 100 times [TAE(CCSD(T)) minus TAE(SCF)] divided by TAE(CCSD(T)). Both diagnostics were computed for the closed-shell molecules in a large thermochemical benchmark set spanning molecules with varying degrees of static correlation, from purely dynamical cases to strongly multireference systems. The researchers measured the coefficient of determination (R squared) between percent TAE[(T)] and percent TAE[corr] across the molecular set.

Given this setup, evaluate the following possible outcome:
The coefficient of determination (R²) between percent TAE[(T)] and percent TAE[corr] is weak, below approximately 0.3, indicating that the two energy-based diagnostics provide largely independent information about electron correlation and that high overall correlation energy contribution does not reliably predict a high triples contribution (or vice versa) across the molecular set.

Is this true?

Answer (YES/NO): NO